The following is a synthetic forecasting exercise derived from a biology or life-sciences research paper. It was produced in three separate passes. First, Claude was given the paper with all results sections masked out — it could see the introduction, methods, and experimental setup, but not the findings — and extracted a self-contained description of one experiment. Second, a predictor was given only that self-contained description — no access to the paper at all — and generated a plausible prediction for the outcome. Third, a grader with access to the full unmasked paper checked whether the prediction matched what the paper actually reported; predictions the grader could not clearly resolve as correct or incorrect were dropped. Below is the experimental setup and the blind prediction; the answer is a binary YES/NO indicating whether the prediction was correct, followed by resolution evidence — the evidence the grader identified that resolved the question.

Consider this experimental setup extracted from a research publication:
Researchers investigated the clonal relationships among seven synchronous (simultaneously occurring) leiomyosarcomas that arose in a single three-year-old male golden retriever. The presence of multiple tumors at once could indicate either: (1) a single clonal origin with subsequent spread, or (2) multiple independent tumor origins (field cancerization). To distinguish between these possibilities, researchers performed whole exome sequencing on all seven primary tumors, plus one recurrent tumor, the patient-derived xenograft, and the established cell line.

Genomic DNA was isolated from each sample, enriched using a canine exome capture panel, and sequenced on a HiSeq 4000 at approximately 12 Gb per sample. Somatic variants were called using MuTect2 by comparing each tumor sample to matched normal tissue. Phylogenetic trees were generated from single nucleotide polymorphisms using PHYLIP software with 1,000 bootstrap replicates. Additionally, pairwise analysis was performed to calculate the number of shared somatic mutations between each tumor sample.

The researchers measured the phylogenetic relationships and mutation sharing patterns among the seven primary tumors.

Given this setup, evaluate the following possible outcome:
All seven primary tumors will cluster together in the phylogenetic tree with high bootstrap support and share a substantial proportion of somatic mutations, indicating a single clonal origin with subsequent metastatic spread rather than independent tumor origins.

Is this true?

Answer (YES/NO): NO